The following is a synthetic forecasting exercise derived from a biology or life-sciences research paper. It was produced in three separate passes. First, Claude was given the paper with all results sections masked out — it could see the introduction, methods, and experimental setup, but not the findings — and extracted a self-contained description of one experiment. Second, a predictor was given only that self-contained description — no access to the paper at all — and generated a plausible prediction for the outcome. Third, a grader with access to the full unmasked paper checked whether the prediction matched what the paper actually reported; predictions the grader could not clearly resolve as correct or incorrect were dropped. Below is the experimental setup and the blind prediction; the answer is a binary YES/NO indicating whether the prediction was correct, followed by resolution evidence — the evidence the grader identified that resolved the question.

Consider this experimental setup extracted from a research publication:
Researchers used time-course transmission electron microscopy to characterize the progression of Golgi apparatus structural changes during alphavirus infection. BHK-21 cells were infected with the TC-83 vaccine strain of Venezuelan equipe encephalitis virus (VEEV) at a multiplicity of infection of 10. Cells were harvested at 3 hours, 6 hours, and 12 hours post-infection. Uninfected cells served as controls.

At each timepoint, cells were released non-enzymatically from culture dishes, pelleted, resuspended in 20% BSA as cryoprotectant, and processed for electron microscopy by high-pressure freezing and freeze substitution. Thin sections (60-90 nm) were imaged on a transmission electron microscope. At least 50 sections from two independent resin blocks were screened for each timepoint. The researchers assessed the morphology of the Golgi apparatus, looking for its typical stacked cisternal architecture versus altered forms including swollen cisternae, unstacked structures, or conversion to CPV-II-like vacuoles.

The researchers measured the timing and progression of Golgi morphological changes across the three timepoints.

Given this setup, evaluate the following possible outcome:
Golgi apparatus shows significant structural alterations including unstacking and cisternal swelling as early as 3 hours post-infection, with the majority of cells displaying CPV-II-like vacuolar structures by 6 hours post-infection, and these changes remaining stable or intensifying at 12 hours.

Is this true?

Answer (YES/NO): NO